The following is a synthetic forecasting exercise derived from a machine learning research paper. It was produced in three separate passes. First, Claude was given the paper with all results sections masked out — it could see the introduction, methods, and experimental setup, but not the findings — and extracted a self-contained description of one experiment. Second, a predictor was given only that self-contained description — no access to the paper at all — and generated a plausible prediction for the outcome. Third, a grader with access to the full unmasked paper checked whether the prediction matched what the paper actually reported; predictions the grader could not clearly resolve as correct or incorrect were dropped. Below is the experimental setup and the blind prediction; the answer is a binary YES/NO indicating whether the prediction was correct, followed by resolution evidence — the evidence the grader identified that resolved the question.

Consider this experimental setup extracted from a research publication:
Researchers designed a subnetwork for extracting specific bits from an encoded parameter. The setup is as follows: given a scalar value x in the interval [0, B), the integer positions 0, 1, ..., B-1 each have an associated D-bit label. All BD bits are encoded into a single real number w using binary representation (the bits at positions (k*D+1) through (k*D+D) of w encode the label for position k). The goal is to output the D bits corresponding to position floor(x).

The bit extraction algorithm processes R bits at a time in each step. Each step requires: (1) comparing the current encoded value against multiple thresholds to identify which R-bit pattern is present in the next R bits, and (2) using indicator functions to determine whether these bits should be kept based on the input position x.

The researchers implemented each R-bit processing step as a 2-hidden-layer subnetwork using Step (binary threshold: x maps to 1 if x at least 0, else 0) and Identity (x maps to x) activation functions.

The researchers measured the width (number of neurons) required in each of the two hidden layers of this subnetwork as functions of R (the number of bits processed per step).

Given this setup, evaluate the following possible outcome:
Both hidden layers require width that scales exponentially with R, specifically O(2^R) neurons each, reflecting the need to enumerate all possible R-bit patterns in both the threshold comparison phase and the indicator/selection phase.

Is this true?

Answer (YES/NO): NO